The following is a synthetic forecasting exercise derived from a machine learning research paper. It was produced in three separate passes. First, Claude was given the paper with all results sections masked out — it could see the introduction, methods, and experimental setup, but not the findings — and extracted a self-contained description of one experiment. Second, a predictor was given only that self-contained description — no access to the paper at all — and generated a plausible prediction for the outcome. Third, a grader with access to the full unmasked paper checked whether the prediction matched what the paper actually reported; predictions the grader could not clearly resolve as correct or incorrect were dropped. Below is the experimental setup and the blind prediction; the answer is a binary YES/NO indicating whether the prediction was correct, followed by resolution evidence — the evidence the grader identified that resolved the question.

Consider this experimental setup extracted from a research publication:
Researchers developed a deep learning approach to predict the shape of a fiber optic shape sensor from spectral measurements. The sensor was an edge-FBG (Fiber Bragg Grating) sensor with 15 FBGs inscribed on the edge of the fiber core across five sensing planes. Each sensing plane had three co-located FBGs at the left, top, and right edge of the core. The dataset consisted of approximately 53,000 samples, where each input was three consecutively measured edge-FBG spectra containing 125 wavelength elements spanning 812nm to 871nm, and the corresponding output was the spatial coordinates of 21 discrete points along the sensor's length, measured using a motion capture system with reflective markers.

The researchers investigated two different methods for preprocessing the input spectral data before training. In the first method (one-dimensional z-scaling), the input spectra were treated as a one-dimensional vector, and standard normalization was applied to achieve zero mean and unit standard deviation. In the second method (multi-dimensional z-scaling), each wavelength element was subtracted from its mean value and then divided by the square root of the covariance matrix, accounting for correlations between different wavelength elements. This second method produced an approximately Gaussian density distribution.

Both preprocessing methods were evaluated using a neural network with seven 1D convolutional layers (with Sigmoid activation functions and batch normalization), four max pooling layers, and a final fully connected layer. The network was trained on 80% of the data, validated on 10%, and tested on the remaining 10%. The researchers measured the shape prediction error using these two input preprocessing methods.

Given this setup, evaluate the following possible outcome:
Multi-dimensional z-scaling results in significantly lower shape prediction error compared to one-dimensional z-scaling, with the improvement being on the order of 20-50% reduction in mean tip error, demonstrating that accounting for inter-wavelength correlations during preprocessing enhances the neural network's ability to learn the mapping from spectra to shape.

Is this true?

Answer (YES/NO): NO